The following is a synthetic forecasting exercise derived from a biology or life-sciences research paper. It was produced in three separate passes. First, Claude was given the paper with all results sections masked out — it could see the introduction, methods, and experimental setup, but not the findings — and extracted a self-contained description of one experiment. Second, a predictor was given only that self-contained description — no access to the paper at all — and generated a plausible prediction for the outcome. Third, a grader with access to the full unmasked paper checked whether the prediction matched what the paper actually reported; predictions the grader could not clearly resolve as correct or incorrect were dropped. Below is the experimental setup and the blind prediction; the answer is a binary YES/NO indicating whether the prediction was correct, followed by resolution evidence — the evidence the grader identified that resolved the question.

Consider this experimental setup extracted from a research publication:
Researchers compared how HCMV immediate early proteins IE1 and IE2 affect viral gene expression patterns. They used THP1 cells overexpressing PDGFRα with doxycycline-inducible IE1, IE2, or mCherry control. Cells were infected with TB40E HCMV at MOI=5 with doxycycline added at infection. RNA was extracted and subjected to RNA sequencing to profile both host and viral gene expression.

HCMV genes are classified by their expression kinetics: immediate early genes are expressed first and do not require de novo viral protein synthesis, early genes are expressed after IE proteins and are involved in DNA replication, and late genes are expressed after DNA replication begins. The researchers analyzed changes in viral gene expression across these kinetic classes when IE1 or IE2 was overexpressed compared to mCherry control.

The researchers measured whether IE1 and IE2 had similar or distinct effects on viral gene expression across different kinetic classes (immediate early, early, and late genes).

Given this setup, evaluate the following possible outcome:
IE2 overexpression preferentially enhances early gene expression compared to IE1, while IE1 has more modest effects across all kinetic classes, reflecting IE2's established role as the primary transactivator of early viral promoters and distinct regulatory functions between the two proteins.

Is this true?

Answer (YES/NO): NO